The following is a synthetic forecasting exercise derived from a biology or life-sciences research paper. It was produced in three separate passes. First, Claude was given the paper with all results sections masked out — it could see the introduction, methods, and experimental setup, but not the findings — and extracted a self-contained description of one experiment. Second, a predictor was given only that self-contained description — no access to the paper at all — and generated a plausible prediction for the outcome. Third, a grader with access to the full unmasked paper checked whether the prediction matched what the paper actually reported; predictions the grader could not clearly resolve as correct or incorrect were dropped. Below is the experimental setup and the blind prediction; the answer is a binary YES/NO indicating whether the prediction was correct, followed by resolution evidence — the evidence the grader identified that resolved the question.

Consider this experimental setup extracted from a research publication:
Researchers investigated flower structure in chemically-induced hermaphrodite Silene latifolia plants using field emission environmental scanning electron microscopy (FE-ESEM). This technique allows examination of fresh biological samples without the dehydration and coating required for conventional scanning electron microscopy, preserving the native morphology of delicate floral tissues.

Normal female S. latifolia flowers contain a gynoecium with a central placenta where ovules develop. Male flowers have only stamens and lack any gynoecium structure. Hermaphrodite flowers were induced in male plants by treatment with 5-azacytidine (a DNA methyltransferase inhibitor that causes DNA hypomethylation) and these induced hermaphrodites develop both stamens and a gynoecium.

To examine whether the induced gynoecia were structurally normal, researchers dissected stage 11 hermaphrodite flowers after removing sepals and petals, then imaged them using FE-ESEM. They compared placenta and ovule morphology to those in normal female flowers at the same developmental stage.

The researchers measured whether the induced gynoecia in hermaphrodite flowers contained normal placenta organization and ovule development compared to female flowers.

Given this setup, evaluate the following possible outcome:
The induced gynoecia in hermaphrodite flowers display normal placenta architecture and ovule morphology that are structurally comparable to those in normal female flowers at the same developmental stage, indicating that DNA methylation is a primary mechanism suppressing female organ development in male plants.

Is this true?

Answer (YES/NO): NO